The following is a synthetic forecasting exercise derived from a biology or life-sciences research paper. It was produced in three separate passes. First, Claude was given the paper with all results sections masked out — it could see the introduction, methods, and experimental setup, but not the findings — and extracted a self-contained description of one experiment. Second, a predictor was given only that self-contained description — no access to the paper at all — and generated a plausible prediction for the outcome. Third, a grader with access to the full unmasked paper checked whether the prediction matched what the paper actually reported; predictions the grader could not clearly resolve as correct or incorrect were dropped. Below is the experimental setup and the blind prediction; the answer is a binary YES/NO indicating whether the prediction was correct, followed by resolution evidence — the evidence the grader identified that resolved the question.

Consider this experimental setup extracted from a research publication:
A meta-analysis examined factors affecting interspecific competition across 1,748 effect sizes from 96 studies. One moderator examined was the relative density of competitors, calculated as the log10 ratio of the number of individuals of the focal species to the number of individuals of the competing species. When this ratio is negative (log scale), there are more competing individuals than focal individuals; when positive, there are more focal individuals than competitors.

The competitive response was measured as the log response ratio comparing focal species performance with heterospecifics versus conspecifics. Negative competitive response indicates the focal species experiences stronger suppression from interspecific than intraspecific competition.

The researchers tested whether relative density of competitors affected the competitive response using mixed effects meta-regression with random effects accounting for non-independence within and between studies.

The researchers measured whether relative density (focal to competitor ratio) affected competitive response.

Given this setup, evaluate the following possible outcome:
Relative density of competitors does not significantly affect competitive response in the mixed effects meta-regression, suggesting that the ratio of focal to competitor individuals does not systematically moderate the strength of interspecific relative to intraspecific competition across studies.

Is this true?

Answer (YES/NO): NO